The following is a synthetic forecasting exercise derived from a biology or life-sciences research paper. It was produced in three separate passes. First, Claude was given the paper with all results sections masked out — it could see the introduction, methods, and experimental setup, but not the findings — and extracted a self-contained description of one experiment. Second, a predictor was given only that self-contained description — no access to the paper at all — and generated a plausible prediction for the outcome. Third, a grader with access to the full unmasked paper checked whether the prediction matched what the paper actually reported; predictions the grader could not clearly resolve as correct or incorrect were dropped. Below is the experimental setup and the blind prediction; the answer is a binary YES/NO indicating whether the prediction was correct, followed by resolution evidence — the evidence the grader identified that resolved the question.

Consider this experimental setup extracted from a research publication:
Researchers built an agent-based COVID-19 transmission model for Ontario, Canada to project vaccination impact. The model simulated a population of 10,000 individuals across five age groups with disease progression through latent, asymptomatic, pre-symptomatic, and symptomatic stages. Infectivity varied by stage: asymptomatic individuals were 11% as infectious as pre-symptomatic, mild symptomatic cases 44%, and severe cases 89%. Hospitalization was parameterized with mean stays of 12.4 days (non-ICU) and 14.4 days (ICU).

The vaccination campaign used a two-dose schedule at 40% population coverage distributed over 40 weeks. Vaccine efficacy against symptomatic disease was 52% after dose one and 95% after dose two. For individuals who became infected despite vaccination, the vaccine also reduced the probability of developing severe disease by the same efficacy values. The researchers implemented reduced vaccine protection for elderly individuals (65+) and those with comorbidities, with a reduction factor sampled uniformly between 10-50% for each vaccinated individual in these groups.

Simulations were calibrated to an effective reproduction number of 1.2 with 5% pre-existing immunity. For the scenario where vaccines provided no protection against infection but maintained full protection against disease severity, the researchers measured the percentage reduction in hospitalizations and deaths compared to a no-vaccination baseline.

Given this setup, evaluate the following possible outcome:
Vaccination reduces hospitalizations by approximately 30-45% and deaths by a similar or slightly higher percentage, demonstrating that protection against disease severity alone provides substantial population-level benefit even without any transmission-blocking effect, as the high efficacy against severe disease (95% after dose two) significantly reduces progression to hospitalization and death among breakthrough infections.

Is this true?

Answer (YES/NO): NO